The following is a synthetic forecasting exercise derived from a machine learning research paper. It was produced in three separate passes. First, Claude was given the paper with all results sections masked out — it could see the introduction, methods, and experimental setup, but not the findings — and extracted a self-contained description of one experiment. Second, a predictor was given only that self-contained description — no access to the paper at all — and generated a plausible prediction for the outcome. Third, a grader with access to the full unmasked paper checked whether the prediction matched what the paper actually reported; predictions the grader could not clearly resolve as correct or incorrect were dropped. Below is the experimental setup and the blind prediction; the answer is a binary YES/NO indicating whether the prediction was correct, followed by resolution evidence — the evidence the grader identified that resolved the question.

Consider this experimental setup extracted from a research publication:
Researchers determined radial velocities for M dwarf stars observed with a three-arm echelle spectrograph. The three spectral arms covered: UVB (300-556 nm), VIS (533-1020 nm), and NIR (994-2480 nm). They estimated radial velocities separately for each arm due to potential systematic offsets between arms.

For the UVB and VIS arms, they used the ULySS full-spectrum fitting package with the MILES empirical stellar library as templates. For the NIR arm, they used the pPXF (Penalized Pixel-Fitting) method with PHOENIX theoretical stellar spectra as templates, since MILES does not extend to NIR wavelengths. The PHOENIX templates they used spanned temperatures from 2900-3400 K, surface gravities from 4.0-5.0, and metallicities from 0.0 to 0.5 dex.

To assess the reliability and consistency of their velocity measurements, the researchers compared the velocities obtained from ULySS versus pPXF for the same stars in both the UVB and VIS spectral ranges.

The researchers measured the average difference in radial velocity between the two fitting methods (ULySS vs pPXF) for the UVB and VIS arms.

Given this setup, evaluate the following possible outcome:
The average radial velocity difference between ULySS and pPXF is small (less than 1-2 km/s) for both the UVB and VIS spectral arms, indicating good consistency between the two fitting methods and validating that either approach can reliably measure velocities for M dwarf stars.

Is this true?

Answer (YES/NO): NO